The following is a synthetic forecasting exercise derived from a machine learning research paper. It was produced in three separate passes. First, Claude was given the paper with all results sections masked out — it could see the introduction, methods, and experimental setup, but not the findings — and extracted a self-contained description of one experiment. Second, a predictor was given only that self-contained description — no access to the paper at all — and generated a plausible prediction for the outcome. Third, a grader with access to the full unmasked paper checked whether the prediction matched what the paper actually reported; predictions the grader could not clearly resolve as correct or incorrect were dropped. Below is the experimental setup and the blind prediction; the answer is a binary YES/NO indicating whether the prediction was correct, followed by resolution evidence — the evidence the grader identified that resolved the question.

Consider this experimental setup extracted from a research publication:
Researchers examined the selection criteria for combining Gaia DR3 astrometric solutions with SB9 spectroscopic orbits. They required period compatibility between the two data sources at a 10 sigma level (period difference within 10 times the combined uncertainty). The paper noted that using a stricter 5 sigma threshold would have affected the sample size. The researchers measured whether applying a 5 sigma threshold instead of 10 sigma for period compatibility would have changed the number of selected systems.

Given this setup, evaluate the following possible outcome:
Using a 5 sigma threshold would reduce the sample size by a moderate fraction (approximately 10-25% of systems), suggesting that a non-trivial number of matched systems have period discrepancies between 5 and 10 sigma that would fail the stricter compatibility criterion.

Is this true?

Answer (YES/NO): NO